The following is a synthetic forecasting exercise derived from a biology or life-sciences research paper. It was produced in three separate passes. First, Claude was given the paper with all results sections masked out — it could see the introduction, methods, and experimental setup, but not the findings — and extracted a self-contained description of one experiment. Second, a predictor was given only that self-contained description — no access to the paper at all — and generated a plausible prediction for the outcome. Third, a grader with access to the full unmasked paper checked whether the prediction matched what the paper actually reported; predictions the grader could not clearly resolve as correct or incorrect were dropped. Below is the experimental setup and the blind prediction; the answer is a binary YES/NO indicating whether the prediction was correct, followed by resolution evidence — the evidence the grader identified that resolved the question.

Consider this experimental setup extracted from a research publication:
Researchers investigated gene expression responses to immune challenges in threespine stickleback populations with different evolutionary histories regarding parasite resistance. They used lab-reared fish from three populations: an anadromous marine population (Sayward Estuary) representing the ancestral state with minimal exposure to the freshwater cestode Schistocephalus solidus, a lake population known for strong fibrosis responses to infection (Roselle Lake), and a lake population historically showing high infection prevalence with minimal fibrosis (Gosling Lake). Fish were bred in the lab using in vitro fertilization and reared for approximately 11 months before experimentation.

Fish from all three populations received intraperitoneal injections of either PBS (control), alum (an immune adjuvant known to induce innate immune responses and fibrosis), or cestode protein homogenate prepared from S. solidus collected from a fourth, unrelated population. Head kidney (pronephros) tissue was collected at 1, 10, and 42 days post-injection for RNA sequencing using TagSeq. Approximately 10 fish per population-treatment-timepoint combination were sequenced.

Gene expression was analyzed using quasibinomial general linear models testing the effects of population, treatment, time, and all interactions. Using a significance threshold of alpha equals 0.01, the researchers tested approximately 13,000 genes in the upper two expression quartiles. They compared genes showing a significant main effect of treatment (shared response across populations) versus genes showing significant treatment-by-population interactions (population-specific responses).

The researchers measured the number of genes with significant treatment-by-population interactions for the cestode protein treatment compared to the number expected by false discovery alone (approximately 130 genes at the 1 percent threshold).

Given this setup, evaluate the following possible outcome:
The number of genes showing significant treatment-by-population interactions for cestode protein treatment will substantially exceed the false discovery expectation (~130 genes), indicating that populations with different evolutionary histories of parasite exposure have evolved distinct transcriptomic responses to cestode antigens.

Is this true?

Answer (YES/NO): NO